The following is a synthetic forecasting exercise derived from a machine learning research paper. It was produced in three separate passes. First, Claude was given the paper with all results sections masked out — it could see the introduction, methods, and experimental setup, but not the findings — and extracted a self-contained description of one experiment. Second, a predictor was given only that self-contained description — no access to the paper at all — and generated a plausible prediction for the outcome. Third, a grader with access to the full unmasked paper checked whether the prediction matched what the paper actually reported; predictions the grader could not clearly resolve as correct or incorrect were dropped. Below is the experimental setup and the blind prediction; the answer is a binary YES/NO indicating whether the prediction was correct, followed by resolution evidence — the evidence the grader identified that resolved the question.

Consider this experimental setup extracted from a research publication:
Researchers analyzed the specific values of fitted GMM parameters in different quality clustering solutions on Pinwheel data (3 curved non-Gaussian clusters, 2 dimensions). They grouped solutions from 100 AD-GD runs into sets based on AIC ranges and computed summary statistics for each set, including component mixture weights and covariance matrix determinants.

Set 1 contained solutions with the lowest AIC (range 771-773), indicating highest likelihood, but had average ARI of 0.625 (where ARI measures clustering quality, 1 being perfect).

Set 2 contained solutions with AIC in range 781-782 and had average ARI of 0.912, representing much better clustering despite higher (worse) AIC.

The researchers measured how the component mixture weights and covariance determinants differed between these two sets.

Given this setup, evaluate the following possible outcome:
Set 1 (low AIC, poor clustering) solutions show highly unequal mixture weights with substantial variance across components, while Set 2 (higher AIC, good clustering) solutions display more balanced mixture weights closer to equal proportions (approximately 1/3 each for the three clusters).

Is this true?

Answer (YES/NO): YES